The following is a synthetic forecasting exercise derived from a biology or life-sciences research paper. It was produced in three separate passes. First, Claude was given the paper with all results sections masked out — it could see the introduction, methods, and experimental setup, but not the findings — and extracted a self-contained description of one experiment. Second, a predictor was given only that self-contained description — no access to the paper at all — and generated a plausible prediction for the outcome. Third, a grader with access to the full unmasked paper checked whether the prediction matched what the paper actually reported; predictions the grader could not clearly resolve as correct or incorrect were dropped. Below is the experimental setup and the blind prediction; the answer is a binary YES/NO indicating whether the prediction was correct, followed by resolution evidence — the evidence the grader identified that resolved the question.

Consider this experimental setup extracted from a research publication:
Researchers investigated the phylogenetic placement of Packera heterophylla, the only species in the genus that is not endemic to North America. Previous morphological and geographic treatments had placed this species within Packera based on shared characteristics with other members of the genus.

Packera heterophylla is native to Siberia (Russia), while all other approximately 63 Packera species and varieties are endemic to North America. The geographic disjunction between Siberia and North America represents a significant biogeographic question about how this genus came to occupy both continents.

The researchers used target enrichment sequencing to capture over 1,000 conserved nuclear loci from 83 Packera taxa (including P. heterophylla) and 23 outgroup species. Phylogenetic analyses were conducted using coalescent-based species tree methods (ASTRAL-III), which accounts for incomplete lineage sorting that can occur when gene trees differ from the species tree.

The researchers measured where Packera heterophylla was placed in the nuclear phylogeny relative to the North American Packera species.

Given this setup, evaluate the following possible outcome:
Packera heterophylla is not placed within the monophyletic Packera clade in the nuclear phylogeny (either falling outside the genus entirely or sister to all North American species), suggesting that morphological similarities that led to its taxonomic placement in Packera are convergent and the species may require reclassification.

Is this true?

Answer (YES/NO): NO